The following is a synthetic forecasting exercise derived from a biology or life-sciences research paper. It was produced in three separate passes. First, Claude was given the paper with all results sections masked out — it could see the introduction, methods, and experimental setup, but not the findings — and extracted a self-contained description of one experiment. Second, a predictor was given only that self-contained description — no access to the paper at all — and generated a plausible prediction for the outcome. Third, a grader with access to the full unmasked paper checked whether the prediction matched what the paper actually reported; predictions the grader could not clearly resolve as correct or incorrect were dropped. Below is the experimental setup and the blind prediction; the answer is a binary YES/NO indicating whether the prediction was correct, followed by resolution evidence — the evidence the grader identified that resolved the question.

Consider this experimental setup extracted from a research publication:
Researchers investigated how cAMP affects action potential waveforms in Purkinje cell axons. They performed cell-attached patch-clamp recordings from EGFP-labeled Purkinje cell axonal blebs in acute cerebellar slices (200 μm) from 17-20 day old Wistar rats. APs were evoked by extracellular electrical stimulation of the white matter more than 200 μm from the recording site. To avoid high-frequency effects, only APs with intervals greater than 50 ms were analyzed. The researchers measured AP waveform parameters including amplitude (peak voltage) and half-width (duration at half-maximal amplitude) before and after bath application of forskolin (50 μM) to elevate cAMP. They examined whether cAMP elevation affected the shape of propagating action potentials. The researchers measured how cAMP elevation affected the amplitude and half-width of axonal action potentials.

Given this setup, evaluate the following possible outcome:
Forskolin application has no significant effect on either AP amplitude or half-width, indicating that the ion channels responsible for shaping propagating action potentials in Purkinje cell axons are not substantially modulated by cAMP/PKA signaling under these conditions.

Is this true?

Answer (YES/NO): NO